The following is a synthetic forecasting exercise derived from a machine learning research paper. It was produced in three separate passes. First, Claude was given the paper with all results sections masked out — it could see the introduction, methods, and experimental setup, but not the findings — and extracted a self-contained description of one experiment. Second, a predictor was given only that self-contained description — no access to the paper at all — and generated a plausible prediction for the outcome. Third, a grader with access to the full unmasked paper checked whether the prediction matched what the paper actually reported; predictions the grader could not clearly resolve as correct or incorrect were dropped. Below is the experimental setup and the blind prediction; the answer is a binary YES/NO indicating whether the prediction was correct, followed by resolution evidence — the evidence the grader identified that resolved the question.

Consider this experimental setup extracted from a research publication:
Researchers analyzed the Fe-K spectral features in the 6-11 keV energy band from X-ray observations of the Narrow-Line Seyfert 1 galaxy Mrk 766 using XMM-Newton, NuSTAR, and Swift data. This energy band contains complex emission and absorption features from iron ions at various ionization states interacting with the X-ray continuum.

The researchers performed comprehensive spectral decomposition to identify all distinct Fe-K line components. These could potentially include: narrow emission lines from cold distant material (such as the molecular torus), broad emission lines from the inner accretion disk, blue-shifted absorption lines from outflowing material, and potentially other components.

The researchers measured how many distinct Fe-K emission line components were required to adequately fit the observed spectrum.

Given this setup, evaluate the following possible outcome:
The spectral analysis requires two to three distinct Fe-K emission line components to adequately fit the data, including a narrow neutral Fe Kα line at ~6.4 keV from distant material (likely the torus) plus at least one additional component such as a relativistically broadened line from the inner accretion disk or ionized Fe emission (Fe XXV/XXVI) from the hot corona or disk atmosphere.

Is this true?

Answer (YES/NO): YES